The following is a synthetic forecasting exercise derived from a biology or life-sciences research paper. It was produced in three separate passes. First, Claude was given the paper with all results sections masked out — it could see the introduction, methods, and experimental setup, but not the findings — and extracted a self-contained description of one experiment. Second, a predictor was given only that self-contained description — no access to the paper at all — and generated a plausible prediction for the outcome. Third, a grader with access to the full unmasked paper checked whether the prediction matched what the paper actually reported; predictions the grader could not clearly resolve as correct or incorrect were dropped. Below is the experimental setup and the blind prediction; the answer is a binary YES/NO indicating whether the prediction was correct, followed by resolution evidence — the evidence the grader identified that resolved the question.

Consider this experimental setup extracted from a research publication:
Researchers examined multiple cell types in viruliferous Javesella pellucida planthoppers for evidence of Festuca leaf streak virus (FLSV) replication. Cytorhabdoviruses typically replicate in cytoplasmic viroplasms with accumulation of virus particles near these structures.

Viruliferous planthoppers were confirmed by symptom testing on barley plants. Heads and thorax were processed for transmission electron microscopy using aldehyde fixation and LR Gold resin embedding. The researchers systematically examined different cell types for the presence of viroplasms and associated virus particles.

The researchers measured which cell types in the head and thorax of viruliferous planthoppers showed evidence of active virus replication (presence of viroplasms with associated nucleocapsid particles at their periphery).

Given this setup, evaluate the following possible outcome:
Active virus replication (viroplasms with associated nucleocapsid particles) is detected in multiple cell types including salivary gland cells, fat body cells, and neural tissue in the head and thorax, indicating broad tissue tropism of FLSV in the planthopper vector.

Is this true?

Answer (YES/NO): YES